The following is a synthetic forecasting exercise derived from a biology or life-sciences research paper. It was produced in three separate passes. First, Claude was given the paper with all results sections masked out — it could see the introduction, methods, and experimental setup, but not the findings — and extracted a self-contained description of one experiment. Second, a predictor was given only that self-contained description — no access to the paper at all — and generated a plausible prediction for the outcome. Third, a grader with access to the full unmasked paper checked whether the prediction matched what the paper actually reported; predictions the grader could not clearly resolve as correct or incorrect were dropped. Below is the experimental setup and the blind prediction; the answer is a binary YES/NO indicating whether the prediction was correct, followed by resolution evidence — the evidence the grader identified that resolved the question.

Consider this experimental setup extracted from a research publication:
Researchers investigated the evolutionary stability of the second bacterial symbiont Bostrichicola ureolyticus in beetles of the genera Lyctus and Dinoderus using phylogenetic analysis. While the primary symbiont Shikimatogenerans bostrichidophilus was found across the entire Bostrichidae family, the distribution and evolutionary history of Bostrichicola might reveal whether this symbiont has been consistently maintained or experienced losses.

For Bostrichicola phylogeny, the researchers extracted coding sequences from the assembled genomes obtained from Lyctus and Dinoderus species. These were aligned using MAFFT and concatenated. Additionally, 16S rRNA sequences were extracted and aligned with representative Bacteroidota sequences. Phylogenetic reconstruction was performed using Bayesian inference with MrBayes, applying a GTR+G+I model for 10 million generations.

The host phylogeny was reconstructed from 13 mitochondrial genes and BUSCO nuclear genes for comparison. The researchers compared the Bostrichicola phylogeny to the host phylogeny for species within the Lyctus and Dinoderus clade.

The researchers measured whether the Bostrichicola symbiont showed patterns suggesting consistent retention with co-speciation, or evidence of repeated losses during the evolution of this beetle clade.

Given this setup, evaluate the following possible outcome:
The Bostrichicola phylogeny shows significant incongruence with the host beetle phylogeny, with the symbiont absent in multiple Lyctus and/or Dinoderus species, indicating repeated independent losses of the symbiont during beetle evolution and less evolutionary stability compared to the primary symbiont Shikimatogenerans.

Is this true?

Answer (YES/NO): NO